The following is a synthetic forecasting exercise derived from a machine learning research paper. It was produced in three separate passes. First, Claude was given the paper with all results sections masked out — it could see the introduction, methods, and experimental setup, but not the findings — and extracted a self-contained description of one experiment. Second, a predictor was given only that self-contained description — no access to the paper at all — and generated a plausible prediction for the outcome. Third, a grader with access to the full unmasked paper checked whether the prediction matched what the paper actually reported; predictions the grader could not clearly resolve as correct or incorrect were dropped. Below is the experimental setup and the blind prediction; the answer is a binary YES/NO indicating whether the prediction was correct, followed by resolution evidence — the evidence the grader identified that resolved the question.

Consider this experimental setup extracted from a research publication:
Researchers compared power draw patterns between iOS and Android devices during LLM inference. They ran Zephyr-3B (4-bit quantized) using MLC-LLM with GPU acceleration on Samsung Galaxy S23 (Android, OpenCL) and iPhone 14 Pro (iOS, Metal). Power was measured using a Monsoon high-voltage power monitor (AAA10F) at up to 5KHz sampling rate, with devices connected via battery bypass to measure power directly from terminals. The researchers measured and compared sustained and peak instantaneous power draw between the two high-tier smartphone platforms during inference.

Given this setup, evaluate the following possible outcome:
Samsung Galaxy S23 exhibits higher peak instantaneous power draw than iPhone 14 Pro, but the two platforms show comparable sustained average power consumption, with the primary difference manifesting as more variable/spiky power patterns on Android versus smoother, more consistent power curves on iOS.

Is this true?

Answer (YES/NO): NO